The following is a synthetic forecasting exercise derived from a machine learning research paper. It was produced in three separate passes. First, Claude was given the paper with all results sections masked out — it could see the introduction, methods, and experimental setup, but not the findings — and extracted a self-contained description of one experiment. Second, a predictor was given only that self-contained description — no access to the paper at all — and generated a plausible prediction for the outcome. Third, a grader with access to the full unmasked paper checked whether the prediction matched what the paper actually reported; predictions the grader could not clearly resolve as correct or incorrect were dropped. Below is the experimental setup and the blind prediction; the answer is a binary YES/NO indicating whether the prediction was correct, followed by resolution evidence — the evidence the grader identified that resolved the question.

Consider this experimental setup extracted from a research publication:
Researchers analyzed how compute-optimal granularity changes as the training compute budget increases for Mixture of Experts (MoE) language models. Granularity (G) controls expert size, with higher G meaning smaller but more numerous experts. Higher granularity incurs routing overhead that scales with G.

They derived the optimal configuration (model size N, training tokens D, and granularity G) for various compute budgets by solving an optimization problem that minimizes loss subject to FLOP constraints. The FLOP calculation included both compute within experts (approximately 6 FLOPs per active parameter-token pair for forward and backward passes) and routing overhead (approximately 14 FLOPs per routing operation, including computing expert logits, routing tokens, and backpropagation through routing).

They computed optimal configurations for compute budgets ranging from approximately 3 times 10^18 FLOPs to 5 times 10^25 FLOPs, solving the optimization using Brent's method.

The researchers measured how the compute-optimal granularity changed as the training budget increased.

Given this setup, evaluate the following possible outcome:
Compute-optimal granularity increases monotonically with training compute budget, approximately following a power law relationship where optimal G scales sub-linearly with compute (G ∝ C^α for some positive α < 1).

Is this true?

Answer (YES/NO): NO